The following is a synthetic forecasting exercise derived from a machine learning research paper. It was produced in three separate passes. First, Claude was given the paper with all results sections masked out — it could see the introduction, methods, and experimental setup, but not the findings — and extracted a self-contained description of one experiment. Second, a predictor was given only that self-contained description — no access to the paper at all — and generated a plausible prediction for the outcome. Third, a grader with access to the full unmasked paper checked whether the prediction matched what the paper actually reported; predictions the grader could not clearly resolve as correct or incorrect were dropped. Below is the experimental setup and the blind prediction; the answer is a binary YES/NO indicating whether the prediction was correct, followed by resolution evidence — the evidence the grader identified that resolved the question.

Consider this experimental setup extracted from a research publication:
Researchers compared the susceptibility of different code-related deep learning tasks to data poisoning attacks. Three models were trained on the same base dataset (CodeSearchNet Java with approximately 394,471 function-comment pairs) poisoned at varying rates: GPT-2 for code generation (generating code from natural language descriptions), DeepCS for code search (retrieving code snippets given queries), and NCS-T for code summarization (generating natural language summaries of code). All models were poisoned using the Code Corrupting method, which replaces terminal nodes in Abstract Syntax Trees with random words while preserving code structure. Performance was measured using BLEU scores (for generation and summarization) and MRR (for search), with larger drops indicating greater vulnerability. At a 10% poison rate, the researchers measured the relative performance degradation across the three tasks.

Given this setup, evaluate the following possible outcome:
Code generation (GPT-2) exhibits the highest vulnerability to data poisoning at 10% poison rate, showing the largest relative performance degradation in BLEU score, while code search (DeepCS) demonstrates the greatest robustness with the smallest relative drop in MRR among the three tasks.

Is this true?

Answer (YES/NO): NO